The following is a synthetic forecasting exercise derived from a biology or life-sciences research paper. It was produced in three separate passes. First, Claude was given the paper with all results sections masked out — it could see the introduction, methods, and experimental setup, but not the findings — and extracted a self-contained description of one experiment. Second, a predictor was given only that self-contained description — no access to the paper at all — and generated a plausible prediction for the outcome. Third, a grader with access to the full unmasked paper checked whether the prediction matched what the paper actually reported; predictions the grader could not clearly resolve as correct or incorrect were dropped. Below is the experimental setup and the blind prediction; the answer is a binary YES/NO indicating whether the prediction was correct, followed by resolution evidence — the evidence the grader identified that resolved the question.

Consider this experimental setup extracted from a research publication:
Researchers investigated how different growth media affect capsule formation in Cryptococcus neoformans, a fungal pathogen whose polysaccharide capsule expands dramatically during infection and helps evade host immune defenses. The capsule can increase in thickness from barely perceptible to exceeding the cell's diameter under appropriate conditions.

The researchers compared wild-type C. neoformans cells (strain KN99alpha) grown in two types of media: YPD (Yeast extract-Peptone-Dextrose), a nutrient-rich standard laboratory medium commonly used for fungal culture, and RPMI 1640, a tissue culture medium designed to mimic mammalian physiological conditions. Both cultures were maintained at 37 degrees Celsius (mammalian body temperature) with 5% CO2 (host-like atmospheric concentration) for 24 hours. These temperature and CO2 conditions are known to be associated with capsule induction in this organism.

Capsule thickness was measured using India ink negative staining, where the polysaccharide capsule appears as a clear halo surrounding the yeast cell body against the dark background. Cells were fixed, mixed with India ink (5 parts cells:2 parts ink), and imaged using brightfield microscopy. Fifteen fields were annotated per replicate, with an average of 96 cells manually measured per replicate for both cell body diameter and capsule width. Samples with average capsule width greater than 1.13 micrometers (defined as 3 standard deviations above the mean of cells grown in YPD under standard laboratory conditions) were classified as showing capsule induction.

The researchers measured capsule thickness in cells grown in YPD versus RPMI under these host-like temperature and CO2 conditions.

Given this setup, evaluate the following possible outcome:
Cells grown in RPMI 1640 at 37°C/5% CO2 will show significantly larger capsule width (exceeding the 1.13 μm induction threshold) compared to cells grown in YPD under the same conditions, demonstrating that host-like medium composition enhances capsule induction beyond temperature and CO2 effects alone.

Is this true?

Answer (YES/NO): YES